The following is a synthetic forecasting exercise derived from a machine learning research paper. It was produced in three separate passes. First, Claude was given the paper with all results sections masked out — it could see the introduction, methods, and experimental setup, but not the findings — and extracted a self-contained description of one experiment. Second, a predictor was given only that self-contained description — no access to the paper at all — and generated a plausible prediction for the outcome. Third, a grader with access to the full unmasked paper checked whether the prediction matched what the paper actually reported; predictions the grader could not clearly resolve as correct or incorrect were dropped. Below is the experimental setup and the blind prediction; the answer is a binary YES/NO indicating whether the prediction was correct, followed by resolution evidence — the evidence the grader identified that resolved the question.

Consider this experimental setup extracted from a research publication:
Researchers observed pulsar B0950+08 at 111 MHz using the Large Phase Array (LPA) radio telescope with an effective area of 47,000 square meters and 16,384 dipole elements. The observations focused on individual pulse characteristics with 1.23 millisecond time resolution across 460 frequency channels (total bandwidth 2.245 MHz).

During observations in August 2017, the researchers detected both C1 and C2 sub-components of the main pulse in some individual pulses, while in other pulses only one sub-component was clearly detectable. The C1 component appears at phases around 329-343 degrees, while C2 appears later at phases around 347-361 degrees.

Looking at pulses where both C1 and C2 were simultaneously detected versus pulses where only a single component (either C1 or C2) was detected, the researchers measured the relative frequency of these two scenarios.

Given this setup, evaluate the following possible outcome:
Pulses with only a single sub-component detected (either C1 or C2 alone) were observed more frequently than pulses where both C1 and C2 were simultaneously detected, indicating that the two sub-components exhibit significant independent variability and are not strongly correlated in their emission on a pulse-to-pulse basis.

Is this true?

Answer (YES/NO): YES